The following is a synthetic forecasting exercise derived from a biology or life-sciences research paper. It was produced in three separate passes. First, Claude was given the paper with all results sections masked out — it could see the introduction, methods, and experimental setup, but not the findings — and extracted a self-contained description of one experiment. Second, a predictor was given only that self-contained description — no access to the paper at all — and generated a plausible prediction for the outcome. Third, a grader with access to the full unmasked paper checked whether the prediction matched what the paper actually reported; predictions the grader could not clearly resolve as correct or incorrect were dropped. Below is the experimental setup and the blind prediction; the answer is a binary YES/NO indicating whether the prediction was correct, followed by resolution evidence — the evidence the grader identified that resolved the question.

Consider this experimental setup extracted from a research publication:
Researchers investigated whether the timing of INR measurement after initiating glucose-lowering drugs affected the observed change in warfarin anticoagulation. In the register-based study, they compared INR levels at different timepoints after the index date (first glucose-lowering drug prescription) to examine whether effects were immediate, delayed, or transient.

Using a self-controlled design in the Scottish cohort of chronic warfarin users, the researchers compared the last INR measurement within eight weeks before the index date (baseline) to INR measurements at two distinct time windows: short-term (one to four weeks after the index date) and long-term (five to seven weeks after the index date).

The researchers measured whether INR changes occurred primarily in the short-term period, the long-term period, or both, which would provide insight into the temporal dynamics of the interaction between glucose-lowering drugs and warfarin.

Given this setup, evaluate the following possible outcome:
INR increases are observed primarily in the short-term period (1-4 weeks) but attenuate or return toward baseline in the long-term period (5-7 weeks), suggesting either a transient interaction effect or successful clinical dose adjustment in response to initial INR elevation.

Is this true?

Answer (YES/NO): NO